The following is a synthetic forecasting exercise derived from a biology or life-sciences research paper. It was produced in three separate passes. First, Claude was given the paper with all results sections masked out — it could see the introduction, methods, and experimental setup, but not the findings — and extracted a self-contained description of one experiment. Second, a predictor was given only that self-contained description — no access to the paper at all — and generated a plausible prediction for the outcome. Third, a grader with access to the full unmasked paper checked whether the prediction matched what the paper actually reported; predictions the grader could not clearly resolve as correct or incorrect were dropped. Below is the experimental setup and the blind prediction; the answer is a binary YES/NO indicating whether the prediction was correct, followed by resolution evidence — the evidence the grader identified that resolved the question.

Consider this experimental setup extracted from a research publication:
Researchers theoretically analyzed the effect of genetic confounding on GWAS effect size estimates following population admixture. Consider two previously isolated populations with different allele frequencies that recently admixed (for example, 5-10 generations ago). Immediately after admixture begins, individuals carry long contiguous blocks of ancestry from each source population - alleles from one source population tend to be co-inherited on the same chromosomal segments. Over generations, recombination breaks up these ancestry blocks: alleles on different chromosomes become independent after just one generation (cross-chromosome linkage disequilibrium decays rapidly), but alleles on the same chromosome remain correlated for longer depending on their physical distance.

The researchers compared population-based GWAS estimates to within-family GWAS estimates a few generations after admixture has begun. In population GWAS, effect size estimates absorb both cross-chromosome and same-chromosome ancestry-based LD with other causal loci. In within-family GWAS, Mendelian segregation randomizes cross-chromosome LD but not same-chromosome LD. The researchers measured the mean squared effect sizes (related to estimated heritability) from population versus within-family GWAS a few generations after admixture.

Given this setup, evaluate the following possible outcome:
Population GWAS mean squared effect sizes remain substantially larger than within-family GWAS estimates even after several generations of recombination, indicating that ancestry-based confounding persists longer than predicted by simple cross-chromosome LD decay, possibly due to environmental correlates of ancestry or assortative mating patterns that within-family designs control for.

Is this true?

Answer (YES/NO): NO